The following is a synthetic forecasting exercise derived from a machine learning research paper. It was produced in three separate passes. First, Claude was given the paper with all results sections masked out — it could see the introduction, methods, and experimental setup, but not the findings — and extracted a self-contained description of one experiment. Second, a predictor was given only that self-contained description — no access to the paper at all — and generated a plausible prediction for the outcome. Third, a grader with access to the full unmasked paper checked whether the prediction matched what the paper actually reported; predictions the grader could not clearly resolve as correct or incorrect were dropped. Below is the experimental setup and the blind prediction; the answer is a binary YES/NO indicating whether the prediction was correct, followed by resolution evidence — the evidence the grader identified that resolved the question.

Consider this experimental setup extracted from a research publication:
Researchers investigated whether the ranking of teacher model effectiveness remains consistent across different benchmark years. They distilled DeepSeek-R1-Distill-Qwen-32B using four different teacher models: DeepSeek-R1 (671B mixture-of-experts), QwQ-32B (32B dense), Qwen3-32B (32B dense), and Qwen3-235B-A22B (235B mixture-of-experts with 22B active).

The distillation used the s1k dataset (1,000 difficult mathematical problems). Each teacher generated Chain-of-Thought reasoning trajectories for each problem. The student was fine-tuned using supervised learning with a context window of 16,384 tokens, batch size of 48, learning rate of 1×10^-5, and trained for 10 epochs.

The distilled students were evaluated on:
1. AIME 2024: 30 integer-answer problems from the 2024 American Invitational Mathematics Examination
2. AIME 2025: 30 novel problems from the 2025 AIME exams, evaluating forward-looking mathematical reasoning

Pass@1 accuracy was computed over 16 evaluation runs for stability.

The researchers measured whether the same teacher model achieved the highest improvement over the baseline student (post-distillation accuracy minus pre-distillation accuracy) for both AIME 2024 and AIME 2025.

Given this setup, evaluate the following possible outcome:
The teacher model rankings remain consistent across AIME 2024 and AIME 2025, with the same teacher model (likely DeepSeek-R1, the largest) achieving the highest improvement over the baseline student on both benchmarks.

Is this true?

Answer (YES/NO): NO